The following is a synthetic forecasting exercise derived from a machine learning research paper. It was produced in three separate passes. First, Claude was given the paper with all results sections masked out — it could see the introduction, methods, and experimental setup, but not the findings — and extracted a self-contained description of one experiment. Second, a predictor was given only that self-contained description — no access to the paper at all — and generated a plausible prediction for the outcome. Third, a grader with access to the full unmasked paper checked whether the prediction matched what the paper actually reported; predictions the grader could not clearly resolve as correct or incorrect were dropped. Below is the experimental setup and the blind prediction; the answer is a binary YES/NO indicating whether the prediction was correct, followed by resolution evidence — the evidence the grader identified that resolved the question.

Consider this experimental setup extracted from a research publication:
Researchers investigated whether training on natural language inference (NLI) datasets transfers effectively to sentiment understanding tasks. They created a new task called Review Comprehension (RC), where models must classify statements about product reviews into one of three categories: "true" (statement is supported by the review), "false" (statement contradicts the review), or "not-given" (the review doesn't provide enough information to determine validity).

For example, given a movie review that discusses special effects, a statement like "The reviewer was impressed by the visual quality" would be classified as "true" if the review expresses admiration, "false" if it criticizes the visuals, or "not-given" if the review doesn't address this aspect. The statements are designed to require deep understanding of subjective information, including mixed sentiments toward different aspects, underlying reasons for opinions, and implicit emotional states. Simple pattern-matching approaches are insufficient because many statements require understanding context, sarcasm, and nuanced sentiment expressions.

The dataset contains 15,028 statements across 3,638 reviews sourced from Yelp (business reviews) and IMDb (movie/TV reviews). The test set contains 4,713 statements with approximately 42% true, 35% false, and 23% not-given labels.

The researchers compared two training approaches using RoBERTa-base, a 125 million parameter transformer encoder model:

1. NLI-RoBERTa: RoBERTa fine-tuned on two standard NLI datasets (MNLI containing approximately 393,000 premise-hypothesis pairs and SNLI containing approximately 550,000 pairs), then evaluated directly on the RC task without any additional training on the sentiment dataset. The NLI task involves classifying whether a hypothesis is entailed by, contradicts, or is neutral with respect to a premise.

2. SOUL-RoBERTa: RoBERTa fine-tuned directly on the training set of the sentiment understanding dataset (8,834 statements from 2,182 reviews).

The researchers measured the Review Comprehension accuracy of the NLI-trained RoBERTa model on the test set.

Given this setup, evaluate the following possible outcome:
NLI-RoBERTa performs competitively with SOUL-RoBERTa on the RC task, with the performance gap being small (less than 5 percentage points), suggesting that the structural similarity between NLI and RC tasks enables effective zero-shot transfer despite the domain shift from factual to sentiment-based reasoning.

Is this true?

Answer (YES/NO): NO